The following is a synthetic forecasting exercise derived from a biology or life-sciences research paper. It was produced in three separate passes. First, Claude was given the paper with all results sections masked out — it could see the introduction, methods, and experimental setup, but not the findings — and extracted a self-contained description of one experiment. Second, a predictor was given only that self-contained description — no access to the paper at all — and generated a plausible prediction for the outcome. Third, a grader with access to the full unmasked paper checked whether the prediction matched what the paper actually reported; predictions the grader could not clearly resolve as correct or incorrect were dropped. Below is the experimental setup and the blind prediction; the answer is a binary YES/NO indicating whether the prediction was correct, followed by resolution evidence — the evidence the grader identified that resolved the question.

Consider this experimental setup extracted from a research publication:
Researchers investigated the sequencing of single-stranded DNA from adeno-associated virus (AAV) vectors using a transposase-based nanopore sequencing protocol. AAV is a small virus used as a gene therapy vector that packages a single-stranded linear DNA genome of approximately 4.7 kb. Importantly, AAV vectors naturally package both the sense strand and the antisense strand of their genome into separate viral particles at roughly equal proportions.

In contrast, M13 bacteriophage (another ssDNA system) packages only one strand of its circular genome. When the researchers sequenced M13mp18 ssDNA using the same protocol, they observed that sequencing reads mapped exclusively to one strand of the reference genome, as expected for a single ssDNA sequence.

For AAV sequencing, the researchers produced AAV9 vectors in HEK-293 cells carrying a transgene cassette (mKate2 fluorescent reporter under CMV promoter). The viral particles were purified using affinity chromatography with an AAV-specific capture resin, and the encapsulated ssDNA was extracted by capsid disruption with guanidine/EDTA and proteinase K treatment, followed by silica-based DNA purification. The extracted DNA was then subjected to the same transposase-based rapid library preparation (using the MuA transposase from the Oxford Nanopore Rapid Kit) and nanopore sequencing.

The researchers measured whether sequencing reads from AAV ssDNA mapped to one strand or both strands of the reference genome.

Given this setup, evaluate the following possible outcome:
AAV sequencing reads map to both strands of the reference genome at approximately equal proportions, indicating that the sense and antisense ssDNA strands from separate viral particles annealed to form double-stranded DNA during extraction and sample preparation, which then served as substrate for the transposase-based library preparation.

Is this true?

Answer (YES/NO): YES